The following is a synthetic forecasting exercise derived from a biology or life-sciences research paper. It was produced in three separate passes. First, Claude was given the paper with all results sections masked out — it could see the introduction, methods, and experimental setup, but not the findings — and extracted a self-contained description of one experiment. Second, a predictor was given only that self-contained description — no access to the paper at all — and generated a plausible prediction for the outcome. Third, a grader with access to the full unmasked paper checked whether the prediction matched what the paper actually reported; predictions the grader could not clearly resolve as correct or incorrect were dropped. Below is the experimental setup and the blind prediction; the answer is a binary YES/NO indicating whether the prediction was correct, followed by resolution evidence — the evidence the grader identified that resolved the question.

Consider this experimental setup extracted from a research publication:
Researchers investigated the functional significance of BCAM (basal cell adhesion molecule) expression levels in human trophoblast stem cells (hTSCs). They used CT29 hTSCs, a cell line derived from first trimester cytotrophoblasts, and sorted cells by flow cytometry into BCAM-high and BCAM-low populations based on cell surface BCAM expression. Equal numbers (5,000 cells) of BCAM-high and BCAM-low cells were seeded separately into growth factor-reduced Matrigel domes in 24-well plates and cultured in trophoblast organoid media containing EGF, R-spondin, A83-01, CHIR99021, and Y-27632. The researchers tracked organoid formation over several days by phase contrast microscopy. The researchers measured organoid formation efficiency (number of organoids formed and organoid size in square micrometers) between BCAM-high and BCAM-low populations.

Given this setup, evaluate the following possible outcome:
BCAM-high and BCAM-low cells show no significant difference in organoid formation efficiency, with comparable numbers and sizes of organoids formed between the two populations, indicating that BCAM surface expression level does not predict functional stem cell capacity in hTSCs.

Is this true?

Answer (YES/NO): NO